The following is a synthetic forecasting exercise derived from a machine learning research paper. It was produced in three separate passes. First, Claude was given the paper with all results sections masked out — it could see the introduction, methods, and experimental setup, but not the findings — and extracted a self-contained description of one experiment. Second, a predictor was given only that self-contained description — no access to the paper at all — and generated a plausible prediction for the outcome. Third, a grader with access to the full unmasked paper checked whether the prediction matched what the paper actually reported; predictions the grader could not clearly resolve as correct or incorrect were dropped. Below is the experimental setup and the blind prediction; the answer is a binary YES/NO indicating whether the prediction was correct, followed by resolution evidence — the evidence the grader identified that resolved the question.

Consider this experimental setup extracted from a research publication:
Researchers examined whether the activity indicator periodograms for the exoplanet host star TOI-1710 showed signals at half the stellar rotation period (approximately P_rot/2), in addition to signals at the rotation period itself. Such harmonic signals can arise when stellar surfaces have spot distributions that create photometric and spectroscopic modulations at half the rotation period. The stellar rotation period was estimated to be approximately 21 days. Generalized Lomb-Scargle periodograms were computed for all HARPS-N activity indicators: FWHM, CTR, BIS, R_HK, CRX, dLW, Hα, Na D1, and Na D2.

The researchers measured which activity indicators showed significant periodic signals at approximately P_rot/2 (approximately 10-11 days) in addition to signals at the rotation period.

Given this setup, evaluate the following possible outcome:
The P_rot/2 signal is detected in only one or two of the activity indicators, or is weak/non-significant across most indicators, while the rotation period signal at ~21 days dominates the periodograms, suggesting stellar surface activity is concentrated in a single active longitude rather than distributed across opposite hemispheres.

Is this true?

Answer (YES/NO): NO